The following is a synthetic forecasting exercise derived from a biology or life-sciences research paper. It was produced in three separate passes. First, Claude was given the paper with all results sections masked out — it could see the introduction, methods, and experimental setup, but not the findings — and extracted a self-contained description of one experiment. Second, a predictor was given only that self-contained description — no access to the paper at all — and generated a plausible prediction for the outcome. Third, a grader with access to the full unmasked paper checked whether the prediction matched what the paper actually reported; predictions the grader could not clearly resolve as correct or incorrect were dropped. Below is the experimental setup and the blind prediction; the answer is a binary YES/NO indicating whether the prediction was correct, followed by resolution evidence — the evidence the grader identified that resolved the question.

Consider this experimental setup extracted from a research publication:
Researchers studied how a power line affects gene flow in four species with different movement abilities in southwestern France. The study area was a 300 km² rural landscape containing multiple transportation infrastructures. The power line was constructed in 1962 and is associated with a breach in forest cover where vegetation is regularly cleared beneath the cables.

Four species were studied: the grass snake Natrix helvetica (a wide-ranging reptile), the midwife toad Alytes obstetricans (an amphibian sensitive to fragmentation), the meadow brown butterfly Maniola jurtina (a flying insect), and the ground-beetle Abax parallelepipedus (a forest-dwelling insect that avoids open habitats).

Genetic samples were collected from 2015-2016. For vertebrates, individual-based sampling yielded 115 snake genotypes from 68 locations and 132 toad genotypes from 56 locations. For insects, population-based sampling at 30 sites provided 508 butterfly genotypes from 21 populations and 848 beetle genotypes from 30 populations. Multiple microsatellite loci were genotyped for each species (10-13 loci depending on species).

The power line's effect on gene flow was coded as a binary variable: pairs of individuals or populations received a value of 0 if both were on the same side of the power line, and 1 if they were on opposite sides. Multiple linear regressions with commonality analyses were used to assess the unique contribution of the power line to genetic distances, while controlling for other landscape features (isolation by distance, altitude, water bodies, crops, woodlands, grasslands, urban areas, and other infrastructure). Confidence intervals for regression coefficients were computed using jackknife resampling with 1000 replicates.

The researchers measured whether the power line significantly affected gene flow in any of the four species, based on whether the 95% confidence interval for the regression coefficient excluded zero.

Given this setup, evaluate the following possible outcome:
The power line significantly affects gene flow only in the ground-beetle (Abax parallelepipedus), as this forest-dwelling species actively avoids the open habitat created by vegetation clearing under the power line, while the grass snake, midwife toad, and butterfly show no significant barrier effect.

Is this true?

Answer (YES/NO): NO